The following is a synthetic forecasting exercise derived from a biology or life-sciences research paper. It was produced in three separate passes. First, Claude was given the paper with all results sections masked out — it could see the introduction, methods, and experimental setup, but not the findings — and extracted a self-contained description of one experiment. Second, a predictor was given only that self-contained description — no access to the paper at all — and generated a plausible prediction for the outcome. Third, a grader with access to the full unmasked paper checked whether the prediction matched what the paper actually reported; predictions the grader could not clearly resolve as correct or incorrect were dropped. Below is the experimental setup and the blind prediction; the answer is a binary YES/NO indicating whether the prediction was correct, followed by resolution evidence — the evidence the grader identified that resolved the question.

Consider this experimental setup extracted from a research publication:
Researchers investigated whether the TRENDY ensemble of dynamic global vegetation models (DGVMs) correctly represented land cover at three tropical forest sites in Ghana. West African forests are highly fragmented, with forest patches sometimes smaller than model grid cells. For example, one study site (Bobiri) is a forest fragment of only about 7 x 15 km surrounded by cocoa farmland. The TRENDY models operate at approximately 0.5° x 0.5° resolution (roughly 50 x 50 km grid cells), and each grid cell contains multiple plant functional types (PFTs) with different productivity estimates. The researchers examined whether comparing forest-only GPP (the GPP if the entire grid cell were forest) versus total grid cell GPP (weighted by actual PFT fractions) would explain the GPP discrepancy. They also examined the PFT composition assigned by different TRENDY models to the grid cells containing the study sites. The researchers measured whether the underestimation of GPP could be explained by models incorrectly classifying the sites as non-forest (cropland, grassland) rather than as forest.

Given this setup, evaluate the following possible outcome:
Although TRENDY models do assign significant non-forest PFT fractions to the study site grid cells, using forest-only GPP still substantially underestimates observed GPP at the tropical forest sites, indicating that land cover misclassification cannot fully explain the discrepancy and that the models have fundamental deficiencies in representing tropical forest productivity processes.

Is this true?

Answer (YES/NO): YES